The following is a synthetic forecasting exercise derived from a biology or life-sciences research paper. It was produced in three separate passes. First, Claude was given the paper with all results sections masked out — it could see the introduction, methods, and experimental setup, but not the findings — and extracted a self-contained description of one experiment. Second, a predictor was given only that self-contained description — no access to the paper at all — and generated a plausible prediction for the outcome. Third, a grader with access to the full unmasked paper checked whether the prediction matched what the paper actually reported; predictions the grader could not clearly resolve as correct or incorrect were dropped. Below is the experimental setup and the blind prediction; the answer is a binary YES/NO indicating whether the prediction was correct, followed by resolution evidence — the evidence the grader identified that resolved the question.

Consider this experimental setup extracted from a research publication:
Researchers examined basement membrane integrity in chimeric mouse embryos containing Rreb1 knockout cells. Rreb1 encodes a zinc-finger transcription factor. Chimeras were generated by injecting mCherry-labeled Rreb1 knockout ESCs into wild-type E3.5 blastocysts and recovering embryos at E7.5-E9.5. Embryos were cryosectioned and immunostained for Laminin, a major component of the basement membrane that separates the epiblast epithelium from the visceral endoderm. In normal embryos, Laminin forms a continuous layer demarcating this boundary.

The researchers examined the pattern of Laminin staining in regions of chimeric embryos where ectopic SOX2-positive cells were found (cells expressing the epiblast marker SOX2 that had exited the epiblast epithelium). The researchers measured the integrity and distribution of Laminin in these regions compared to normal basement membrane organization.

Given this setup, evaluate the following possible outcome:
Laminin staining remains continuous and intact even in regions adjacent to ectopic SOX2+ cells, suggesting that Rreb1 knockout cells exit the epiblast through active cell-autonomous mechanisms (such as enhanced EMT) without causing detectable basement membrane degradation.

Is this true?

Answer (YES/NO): NO